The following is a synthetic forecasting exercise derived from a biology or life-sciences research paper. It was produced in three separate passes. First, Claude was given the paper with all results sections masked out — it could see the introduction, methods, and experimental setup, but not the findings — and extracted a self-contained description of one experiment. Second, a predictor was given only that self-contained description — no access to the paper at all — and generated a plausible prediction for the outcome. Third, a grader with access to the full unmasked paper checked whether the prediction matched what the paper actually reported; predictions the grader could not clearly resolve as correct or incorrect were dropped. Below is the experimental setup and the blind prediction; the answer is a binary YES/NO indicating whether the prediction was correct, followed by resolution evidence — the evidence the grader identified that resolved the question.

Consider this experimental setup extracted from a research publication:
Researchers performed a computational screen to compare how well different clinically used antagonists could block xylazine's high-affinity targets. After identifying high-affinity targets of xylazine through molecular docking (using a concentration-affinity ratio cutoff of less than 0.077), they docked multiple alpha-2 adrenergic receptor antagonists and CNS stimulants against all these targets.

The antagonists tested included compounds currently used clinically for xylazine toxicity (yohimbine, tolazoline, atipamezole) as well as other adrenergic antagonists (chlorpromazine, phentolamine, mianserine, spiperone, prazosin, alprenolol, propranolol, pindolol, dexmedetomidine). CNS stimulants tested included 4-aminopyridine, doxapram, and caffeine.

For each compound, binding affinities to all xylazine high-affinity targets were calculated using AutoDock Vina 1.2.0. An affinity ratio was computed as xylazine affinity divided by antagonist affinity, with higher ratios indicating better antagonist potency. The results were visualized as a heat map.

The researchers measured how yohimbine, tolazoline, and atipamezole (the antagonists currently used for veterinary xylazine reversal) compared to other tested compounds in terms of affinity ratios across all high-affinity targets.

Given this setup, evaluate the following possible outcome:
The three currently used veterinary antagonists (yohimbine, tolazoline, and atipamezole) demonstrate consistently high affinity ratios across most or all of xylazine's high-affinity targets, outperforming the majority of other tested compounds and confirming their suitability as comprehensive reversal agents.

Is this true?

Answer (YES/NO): NO